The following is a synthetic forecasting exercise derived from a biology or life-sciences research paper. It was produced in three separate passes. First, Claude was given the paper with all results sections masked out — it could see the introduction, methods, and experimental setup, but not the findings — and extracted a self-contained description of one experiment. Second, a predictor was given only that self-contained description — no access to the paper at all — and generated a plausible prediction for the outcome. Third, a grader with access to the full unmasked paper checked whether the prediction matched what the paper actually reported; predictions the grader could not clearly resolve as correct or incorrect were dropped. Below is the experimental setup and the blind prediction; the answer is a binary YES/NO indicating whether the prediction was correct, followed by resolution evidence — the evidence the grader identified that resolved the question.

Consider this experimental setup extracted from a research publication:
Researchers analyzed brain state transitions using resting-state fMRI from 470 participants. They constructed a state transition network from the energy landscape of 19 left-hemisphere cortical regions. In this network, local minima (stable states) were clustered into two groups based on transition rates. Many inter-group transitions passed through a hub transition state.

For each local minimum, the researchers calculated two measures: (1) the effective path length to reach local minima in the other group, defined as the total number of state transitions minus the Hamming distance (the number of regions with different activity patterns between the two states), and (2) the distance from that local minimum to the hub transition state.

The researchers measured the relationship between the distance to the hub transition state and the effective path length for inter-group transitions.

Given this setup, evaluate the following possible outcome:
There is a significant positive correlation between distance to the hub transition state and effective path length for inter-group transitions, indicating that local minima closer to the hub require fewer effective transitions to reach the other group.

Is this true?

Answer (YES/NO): NO